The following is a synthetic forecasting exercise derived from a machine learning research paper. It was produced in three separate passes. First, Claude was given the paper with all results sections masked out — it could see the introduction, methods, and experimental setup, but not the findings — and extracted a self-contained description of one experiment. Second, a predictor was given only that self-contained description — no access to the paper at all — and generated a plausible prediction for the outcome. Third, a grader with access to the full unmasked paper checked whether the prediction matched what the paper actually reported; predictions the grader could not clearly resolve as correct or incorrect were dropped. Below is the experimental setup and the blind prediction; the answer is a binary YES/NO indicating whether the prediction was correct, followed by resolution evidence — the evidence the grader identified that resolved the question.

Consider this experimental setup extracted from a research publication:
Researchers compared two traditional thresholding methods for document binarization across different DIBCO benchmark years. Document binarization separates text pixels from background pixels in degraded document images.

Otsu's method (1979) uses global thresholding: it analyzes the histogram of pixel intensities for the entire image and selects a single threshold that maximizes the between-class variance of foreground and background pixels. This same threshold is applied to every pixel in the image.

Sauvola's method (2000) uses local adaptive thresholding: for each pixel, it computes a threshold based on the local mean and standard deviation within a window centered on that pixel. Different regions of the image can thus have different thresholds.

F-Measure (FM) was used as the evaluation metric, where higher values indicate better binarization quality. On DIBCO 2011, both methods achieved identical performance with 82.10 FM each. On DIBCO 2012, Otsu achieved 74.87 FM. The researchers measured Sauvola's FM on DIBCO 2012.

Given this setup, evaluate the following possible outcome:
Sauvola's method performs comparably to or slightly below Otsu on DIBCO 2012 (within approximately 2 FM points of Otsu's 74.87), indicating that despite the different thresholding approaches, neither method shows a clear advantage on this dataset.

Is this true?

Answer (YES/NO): NO